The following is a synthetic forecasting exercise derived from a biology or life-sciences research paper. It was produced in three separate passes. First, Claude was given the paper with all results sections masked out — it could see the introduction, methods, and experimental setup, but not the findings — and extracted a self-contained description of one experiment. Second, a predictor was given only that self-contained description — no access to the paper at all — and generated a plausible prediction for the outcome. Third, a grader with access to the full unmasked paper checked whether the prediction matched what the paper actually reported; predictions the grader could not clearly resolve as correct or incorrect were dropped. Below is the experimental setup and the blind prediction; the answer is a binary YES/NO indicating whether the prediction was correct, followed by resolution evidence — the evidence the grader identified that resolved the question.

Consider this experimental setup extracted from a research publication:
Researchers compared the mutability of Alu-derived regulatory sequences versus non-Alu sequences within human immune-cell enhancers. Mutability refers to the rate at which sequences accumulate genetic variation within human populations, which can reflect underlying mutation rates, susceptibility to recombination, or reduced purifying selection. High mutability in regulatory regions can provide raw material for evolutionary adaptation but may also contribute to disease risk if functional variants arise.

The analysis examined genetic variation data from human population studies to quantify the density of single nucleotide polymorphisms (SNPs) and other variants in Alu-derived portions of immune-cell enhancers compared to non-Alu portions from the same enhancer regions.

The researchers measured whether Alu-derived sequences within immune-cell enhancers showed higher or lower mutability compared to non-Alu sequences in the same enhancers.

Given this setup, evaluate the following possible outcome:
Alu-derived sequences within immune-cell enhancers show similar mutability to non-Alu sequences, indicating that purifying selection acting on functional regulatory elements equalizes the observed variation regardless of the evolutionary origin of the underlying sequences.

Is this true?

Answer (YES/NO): NO